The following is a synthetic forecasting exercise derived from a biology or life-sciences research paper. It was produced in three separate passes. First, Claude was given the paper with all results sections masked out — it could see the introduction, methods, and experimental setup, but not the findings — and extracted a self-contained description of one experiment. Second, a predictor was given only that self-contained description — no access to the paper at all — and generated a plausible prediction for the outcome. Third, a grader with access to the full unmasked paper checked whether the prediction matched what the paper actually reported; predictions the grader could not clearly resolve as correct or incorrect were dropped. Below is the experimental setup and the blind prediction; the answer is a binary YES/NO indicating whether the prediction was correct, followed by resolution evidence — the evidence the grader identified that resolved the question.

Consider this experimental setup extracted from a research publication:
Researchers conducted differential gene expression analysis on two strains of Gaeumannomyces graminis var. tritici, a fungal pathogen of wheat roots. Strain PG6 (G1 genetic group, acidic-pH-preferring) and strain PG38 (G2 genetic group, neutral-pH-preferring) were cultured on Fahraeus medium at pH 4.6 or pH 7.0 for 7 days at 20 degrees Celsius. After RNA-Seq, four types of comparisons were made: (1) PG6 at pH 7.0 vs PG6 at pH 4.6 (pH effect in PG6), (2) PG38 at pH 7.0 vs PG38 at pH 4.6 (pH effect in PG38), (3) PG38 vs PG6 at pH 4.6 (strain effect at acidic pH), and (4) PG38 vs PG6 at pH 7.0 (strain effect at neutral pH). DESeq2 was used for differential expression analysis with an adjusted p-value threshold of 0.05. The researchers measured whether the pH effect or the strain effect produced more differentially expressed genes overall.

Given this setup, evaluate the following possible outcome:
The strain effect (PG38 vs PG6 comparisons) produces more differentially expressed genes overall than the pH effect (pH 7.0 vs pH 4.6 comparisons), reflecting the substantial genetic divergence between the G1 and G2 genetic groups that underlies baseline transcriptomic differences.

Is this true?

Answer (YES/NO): YES